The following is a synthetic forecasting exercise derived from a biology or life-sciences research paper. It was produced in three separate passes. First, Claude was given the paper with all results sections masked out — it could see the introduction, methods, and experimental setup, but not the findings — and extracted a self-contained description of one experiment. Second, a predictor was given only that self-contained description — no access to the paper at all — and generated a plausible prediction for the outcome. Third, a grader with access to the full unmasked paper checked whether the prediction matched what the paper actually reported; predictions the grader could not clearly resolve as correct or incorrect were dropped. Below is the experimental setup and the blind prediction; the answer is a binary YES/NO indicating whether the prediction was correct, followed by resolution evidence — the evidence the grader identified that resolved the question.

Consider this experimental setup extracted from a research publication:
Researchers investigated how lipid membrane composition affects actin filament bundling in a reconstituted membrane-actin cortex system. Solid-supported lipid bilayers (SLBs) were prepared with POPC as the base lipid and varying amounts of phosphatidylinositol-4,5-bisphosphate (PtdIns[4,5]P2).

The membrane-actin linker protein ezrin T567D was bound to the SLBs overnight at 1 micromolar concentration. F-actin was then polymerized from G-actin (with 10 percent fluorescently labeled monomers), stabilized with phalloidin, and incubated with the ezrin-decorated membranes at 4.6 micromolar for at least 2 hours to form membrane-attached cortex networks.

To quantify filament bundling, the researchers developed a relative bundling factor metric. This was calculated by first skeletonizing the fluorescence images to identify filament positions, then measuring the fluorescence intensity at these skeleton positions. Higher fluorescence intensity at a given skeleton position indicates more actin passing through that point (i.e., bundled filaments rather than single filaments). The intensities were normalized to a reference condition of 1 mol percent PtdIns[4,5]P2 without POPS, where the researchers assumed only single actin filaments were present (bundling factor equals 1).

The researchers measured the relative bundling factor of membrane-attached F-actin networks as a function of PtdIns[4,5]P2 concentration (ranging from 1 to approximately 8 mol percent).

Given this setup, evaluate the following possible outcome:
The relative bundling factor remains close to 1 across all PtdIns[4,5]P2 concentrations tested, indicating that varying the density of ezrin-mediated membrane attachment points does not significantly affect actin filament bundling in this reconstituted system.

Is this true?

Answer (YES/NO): NO